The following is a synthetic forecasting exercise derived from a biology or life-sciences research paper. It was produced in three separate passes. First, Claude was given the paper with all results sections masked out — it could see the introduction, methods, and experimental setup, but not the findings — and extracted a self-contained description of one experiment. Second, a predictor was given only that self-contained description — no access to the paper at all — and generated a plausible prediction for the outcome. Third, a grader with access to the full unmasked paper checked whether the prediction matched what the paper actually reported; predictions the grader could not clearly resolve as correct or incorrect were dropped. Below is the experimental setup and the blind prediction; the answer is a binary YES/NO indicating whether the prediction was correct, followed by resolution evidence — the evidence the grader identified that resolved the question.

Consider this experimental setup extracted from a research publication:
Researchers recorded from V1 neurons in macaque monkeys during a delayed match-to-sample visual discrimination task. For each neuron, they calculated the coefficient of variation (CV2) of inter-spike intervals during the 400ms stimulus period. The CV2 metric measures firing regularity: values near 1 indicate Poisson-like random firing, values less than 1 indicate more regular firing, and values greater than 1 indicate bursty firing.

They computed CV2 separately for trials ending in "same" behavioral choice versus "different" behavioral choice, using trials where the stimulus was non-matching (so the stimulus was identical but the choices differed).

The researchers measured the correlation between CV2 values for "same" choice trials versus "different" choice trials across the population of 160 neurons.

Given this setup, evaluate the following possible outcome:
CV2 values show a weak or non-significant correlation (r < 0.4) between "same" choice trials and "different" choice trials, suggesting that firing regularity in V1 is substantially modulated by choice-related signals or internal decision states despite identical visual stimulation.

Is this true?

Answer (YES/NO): NO